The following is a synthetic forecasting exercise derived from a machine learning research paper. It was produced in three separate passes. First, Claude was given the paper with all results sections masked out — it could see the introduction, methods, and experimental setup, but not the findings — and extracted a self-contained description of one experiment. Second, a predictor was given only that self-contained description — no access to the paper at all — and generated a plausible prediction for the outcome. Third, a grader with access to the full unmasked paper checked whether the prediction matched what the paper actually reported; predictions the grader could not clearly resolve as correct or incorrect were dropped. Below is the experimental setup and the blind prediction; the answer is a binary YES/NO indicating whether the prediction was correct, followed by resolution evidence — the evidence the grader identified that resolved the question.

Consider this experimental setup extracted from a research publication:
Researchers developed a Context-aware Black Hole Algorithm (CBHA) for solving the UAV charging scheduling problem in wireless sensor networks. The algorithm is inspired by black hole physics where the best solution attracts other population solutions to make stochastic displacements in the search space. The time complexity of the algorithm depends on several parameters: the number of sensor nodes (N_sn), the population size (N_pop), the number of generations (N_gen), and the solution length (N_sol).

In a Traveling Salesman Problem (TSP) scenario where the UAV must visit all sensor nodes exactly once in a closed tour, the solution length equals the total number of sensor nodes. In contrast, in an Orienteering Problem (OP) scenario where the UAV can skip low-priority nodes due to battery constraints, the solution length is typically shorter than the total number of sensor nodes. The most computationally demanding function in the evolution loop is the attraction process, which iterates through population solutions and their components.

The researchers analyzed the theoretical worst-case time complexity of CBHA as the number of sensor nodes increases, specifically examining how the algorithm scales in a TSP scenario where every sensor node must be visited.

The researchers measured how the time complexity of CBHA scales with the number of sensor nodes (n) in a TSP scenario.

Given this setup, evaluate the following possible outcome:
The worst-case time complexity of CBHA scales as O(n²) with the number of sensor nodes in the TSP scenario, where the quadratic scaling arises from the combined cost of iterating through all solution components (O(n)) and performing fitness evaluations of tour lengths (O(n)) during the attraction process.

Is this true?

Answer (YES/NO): NO